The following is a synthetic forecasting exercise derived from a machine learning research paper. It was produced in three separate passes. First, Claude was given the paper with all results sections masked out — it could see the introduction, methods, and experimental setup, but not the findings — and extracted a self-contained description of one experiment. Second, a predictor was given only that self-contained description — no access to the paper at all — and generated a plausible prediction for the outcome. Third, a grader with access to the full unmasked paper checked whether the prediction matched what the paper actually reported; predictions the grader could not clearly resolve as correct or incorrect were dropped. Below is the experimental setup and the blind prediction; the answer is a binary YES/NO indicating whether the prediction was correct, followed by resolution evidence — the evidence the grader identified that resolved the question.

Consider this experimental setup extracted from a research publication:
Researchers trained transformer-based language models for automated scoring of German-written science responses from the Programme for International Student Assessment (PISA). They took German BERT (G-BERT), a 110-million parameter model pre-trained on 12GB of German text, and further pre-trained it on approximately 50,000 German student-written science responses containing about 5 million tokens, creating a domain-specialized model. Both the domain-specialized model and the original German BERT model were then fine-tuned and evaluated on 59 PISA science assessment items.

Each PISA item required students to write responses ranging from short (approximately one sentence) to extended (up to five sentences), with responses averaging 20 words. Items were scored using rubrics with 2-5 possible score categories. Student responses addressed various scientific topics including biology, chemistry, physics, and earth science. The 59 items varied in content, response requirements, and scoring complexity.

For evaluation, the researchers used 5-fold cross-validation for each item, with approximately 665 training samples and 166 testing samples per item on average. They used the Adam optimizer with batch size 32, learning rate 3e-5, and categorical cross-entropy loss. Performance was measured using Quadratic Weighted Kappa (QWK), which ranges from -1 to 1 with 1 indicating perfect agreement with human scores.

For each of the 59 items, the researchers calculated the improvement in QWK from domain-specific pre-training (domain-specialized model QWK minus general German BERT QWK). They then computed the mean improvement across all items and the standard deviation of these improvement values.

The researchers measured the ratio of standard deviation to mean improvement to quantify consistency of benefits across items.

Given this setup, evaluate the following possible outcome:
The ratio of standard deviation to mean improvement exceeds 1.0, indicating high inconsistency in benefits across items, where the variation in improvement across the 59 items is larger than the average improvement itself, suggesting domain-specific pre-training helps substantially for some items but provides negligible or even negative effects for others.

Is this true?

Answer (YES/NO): NO